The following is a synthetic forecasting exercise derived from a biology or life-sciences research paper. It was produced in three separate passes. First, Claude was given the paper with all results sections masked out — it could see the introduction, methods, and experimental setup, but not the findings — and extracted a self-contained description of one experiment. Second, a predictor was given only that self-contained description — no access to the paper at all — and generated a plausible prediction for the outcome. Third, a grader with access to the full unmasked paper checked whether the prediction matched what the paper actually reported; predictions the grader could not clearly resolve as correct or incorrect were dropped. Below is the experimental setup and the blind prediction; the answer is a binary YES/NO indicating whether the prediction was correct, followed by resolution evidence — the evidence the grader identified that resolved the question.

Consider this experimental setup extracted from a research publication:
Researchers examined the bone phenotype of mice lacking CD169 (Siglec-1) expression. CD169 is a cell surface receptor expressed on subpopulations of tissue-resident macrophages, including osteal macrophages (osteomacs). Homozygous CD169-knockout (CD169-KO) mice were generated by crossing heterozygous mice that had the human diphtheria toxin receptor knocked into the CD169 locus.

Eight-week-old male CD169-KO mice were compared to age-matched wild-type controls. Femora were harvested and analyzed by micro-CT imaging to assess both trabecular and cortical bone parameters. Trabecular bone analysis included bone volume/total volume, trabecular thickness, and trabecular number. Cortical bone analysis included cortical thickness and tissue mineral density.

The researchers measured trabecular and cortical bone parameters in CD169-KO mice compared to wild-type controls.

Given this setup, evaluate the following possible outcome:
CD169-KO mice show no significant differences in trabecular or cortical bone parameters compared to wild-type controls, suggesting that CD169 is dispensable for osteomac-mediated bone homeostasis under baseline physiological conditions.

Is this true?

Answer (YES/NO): NO